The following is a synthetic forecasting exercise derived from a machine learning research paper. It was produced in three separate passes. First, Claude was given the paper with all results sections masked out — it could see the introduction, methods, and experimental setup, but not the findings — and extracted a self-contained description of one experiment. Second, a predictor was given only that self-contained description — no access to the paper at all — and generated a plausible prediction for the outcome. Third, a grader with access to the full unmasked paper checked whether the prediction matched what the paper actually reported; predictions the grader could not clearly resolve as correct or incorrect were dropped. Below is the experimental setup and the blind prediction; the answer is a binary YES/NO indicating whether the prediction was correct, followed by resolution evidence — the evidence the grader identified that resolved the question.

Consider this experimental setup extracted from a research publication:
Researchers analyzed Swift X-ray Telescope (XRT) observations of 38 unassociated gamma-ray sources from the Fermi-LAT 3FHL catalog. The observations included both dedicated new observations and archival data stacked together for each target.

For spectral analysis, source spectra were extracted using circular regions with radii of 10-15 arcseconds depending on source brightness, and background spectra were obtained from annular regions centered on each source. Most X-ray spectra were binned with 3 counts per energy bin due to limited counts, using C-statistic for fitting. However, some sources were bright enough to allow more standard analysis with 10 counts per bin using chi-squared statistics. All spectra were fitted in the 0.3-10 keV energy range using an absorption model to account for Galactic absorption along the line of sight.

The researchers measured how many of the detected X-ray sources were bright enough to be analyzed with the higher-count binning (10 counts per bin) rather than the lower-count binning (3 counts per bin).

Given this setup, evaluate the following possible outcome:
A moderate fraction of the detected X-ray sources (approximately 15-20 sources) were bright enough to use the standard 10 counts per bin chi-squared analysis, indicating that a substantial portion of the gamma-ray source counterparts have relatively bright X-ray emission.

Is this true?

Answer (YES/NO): NO